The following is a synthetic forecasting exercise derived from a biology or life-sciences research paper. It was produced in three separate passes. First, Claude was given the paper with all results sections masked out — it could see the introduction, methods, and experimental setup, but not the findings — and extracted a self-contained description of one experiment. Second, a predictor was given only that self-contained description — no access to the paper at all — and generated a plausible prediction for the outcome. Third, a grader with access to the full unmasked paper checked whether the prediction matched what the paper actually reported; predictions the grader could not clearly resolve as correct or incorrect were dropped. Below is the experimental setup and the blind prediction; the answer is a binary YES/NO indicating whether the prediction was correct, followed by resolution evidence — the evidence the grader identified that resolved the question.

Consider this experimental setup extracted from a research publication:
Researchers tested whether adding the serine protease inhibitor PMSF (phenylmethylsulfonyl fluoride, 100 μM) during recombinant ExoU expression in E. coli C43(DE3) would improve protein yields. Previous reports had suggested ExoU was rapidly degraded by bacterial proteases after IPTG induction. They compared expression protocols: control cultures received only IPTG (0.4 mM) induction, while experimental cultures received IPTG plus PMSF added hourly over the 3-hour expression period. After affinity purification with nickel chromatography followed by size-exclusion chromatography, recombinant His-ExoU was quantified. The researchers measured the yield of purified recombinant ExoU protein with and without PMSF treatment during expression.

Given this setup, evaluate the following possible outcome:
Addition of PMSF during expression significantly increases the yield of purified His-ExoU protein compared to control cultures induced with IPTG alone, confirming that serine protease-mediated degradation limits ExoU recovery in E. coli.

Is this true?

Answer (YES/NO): YES